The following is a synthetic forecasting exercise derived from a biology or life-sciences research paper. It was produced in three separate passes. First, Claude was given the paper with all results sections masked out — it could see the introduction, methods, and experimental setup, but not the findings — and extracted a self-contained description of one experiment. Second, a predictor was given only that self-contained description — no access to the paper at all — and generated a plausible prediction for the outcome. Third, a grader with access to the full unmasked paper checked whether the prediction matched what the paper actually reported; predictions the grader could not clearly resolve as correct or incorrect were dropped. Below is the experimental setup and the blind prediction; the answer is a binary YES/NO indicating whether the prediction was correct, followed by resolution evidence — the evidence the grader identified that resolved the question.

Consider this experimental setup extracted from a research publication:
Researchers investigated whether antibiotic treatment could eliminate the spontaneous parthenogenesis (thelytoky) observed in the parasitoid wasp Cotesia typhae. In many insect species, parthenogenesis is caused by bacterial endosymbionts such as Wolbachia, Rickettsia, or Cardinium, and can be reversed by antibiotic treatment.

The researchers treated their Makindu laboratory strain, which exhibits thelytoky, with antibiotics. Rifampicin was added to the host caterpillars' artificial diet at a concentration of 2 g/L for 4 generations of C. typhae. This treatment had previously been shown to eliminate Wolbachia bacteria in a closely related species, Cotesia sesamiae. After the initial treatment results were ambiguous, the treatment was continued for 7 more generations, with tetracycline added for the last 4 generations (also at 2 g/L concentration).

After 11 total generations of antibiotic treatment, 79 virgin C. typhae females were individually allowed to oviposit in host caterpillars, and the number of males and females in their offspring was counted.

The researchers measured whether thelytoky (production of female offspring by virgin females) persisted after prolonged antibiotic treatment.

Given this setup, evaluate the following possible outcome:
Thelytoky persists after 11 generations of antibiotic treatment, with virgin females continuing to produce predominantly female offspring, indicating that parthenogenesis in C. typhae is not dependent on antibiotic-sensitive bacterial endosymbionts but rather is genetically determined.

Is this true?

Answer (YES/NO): NO